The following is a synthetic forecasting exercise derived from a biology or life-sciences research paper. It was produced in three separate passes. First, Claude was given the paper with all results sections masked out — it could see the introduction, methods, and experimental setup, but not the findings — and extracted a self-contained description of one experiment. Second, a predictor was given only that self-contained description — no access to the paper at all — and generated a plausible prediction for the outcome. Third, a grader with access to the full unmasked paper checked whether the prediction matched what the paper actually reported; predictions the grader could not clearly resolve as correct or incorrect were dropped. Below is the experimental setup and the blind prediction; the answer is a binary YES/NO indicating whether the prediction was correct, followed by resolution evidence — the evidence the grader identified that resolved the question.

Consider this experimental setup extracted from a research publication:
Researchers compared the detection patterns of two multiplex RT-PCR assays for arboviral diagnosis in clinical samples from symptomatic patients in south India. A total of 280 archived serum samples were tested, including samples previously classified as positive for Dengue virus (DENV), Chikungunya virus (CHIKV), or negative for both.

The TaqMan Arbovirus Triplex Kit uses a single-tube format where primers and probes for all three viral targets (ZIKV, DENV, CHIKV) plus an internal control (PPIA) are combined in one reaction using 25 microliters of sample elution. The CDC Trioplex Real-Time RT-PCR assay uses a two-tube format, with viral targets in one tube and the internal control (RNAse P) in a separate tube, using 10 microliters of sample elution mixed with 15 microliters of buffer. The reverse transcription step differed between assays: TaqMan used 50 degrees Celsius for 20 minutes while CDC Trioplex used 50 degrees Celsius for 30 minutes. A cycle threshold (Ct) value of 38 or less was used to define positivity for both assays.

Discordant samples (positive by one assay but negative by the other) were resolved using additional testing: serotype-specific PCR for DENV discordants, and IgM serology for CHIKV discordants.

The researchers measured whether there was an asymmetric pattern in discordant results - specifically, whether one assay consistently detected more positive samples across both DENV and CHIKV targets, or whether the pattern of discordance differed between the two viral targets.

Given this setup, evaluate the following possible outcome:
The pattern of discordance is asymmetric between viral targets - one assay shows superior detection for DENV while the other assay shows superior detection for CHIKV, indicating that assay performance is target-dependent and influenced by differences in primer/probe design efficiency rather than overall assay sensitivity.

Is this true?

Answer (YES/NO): NO